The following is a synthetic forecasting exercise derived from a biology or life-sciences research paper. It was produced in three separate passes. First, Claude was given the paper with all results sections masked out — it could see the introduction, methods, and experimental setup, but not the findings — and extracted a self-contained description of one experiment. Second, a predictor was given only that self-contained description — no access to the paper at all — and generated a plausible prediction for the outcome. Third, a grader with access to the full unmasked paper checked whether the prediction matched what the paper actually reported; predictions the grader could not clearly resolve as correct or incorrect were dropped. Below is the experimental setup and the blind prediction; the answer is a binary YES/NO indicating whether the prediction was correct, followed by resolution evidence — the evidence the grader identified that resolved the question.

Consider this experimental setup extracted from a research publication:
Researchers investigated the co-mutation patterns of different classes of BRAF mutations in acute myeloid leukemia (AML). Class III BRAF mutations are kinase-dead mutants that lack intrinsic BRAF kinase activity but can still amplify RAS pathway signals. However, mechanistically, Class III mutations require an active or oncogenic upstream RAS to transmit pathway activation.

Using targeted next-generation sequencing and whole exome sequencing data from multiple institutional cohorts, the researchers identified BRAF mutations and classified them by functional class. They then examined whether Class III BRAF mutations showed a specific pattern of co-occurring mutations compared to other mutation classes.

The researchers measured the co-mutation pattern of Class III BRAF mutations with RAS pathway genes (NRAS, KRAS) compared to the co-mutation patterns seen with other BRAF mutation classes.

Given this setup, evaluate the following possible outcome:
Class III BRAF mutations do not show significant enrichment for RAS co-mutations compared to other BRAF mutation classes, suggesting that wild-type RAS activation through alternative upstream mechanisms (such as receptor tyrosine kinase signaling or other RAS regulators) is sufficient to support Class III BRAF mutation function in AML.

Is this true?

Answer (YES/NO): NO